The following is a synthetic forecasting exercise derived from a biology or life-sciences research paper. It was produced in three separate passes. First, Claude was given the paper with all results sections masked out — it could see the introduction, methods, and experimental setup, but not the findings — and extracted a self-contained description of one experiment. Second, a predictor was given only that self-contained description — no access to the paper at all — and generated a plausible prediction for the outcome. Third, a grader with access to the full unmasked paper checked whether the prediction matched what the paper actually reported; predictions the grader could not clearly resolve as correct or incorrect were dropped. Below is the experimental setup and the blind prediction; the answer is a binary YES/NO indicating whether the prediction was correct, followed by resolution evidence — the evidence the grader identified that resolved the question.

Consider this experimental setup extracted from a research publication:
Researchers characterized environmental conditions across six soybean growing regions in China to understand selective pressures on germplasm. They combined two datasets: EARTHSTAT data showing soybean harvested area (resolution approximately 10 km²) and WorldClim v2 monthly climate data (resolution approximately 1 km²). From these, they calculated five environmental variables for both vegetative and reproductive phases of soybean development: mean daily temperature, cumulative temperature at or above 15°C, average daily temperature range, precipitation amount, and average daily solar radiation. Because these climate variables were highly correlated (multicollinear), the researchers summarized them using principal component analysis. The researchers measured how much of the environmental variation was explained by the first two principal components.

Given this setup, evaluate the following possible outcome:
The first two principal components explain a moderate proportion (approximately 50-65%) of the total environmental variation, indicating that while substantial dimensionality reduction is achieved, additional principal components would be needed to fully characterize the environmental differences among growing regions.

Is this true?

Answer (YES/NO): NO